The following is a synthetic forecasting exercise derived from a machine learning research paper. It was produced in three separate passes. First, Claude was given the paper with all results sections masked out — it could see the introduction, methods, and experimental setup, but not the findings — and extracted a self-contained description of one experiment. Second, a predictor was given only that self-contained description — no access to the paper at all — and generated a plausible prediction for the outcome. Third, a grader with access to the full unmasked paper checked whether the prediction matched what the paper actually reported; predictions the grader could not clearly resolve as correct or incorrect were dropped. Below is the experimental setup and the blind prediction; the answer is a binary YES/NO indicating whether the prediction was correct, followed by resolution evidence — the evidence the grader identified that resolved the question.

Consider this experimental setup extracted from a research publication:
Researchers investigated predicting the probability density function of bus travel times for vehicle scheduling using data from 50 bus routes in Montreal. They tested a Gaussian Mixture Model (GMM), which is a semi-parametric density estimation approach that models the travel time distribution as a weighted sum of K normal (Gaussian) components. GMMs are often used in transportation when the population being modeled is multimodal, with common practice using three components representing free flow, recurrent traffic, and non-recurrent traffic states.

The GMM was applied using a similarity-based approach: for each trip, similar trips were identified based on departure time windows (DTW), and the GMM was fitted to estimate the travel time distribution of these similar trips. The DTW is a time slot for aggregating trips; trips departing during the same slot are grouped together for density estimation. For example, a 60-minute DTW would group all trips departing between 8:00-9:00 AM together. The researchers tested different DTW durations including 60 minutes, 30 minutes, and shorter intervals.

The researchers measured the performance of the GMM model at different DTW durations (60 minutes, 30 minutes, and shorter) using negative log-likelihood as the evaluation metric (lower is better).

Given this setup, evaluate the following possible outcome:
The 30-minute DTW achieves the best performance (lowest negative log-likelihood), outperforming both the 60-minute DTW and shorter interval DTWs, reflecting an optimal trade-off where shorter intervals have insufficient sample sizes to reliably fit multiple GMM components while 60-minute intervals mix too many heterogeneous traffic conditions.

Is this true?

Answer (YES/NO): NO